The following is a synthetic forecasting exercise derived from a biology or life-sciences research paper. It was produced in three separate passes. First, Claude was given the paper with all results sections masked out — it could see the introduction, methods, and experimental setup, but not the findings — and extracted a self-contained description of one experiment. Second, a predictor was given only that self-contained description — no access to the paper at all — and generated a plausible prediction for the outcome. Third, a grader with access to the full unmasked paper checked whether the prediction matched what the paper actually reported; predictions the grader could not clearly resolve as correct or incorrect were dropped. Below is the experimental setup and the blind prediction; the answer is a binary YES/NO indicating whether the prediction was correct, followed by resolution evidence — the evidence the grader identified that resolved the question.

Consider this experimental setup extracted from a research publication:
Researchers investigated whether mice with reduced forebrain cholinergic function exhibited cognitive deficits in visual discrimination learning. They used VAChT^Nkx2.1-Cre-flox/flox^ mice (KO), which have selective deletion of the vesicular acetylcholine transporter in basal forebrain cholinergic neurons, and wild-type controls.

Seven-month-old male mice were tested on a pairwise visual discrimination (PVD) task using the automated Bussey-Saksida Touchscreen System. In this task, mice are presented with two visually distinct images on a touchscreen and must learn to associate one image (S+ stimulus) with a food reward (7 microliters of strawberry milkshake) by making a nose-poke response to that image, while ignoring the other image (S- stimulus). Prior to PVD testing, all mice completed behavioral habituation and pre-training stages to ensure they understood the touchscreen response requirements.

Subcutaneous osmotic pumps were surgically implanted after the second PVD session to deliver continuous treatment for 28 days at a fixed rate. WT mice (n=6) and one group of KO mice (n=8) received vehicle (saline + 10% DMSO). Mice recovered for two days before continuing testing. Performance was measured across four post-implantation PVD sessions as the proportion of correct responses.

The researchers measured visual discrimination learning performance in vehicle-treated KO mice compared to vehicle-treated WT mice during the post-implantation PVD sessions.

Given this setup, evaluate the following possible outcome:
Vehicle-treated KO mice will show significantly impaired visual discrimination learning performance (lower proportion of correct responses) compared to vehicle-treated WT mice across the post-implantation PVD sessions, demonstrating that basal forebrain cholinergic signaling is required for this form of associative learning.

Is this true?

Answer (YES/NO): NO